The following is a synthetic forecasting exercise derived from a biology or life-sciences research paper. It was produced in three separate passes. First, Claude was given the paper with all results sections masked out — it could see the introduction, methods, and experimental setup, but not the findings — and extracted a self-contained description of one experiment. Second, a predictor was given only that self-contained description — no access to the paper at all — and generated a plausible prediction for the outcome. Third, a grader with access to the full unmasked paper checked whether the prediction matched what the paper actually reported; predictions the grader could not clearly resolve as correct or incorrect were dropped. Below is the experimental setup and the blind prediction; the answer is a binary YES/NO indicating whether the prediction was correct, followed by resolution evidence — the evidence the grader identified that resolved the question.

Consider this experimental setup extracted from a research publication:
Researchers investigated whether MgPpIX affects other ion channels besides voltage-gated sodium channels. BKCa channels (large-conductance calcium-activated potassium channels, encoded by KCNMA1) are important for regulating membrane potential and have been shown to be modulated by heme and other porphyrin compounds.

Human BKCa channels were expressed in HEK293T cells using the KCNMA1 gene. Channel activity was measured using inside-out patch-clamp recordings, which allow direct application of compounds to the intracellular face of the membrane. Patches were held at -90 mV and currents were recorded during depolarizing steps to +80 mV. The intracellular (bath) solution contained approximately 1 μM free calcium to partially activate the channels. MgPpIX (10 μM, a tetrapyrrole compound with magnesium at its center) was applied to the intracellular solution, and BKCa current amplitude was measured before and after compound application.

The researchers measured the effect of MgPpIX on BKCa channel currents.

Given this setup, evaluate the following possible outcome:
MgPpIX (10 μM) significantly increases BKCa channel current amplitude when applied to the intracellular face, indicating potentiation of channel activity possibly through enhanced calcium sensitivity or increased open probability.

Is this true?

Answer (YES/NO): NO